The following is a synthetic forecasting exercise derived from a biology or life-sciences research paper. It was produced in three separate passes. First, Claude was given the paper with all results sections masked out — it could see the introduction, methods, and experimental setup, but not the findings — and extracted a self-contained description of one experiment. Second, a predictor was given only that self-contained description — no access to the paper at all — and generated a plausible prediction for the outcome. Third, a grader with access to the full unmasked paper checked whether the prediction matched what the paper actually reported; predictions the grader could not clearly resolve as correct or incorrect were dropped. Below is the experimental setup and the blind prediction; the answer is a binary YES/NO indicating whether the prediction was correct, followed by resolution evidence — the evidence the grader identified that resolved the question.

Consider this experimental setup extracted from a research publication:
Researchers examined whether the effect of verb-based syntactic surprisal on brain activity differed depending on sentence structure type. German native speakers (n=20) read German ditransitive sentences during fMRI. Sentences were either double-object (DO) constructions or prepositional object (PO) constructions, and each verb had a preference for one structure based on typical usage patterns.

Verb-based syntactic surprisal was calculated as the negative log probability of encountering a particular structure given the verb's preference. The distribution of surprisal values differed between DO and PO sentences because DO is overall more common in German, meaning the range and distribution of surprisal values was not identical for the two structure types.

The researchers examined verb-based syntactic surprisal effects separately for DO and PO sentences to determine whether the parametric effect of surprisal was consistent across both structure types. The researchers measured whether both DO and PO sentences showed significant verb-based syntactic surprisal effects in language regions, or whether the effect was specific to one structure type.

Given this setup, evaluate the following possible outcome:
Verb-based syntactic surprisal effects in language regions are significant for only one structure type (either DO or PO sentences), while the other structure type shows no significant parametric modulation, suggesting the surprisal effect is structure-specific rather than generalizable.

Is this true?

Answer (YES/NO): YES